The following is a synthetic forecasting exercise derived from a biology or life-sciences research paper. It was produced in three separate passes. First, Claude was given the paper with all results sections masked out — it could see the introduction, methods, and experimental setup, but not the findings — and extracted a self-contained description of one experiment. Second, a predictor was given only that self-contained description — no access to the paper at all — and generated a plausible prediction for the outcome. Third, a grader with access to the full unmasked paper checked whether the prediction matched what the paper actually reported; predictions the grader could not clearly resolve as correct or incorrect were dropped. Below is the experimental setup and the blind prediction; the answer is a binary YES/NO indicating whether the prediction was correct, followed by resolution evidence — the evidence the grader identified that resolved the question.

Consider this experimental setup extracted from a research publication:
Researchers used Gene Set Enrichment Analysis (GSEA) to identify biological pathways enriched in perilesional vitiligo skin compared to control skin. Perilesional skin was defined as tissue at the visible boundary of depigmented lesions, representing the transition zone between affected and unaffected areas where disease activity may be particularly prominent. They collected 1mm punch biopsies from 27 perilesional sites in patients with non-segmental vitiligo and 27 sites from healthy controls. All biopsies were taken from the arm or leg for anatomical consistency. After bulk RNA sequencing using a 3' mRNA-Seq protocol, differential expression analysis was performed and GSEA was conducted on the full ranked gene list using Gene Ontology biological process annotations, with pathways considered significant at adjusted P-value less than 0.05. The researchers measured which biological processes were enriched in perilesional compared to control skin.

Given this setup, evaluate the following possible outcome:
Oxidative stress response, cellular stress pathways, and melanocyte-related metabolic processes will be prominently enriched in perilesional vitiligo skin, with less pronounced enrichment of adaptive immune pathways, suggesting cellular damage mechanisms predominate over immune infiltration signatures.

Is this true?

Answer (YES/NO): NO